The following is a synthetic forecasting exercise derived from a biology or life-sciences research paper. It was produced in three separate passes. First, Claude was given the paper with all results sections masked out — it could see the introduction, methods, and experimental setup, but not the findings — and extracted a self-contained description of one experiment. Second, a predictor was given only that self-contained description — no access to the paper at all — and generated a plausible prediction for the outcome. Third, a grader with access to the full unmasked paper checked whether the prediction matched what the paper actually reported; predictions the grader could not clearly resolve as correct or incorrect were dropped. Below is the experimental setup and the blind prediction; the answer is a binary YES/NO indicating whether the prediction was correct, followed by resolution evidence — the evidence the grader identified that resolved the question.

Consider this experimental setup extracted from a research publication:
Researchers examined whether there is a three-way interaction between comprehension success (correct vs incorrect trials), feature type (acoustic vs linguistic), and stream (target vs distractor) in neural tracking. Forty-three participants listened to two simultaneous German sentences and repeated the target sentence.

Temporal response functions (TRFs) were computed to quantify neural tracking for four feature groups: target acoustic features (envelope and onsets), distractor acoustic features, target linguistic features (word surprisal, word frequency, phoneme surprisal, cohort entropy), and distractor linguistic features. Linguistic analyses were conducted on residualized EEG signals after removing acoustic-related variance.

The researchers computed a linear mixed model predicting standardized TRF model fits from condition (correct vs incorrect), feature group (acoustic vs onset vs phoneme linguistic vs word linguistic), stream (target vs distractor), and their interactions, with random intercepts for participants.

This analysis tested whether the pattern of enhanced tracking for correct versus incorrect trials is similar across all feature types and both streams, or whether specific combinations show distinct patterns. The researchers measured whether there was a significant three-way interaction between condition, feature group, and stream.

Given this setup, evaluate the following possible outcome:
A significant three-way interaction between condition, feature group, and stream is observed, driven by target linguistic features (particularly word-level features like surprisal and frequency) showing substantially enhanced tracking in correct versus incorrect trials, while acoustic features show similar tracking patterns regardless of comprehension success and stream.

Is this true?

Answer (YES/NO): NO